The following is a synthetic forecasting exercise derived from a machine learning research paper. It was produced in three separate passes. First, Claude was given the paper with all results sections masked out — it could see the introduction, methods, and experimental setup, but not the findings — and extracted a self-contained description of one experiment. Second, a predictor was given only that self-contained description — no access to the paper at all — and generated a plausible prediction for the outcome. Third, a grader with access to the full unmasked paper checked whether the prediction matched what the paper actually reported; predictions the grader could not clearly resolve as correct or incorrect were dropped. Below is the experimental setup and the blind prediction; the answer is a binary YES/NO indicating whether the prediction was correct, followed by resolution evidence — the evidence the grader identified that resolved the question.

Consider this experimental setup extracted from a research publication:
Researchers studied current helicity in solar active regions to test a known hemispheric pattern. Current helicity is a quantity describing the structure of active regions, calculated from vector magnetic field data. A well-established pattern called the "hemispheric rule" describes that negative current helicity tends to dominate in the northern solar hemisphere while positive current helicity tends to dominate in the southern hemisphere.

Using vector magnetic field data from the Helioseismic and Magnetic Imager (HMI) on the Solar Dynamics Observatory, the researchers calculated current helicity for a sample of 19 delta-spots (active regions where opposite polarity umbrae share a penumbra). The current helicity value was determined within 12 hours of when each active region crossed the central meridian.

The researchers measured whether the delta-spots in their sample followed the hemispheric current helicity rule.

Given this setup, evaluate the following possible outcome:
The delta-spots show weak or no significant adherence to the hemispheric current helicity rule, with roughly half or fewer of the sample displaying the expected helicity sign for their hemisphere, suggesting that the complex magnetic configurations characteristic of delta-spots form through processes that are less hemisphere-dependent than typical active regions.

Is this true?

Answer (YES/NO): NO